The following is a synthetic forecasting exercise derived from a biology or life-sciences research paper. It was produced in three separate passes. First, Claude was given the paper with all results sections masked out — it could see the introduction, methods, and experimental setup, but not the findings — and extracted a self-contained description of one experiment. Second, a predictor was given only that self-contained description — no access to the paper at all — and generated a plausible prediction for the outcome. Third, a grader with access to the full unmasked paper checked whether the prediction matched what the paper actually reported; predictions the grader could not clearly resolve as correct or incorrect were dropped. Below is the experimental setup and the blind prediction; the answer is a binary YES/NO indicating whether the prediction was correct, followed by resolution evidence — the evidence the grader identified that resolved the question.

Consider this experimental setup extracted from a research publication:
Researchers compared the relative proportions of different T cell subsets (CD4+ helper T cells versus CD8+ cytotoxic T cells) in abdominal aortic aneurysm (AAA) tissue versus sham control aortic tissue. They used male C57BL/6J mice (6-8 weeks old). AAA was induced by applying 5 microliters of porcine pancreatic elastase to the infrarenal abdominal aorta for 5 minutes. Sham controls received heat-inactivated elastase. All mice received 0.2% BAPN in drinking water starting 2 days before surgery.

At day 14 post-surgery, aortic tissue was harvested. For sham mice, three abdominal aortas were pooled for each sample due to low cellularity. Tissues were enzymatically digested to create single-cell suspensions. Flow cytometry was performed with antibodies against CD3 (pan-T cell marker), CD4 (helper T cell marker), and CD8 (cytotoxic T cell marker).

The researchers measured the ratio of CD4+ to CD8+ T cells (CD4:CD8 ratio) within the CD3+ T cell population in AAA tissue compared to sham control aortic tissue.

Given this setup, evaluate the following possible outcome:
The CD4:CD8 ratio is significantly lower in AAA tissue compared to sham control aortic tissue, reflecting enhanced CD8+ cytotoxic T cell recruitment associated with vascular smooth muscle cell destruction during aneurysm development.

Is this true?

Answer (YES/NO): YES